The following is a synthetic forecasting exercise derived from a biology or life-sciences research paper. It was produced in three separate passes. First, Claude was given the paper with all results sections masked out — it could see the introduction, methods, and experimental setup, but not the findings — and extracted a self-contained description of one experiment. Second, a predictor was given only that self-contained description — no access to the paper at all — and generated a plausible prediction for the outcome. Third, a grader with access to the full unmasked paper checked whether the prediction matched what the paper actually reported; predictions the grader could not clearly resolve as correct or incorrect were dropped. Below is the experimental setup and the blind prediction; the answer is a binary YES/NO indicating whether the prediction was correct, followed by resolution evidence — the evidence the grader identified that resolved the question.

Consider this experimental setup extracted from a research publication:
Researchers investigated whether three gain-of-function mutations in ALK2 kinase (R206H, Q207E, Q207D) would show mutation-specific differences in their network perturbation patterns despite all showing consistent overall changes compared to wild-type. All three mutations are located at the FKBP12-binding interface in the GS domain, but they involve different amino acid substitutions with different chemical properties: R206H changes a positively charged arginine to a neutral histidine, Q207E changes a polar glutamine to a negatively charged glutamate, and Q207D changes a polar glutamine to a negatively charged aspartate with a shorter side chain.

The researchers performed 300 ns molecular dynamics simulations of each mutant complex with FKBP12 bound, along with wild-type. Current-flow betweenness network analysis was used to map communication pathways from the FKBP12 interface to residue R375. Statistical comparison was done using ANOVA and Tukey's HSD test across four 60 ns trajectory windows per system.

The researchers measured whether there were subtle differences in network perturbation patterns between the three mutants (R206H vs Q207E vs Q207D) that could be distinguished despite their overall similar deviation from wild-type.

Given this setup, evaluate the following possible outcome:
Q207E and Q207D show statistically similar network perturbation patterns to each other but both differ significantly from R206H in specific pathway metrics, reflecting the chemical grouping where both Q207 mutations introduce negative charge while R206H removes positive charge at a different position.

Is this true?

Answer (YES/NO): NO